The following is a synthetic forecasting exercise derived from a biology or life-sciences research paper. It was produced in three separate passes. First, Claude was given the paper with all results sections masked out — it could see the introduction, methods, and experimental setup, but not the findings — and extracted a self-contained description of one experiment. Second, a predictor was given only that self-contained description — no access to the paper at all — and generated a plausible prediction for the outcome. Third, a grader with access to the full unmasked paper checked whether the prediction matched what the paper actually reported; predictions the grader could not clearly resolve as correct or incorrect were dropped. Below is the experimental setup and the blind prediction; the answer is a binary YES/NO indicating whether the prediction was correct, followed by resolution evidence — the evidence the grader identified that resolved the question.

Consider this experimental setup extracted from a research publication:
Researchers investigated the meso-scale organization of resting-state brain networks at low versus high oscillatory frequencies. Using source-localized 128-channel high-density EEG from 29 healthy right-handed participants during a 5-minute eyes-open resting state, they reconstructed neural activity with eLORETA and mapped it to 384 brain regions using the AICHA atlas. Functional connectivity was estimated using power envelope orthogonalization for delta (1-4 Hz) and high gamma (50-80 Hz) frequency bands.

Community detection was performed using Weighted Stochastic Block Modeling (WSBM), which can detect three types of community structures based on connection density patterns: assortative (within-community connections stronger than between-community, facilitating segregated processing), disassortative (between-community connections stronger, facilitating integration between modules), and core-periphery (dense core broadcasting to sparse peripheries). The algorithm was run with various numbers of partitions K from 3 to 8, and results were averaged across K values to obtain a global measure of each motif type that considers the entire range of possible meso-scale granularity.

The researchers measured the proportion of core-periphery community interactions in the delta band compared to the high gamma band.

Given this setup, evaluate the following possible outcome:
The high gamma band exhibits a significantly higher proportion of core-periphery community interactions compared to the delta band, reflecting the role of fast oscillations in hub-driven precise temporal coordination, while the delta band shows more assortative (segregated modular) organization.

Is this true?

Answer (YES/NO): NO